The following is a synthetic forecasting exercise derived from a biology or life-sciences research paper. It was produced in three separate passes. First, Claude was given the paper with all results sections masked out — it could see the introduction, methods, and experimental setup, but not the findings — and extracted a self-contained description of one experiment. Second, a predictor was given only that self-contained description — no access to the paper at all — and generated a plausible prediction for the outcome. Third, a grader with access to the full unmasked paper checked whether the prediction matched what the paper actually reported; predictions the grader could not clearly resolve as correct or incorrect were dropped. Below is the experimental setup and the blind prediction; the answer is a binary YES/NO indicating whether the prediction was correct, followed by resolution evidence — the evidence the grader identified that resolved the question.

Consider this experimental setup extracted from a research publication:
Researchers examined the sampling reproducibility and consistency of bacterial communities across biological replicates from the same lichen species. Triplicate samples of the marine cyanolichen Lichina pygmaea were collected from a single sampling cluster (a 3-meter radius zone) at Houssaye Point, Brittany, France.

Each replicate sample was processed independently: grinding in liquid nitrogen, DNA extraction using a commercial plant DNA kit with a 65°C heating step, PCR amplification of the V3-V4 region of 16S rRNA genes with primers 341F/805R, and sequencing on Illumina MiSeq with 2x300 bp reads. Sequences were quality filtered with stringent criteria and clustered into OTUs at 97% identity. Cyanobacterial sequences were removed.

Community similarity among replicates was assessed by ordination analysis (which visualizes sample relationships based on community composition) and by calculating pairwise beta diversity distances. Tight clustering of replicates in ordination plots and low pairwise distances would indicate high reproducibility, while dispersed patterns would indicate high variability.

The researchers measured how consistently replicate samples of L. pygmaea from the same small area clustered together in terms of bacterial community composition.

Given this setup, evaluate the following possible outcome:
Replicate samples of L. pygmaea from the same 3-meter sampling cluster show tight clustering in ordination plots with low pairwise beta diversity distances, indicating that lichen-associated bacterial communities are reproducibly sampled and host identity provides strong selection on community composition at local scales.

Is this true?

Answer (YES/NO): YES